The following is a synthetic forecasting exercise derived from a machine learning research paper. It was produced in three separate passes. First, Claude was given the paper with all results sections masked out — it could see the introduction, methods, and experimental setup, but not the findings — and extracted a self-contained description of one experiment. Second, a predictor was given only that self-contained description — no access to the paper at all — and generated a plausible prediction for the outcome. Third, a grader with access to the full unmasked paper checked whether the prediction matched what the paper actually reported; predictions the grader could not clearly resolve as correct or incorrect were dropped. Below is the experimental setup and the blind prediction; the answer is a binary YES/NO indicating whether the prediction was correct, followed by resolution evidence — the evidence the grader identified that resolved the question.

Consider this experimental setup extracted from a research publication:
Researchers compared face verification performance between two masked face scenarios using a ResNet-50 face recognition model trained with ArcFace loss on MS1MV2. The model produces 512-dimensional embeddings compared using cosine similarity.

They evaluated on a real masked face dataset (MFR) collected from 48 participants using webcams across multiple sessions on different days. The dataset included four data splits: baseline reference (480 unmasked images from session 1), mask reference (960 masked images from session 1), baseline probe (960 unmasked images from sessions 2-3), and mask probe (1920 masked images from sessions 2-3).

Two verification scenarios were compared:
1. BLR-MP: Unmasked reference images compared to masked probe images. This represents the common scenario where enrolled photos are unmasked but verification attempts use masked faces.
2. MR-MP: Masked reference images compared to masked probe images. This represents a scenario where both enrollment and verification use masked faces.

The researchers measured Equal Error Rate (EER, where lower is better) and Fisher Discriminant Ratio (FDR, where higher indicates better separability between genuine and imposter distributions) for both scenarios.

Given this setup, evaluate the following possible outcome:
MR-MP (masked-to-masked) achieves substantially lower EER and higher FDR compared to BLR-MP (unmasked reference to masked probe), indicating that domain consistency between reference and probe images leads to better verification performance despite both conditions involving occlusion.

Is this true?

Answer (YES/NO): NO